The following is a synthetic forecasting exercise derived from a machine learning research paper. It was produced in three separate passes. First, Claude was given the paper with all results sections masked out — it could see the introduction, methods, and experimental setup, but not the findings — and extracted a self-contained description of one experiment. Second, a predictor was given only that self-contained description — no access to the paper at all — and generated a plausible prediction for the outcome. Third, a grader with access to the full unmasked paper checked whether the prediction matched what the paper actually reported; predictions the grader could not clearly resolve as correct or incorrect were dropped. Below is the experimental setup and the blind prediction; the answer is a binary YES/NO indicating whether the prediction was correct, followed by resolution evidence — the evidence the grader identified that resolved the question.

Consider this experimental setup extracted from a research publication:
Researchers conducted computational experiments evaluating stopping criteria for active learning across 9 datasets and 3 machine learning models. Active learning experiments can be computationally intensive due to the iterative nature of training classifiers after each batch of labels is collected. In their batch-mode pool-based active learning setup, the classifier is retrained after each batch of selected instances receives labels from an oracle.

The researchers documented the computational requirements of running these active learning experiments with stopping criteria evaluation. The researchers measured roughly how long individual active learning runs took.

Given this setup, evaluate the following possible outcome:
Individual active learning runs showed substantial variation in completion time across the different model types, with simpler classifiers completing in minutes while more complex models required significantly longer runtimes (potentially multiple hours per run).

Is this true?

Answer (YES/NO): NO